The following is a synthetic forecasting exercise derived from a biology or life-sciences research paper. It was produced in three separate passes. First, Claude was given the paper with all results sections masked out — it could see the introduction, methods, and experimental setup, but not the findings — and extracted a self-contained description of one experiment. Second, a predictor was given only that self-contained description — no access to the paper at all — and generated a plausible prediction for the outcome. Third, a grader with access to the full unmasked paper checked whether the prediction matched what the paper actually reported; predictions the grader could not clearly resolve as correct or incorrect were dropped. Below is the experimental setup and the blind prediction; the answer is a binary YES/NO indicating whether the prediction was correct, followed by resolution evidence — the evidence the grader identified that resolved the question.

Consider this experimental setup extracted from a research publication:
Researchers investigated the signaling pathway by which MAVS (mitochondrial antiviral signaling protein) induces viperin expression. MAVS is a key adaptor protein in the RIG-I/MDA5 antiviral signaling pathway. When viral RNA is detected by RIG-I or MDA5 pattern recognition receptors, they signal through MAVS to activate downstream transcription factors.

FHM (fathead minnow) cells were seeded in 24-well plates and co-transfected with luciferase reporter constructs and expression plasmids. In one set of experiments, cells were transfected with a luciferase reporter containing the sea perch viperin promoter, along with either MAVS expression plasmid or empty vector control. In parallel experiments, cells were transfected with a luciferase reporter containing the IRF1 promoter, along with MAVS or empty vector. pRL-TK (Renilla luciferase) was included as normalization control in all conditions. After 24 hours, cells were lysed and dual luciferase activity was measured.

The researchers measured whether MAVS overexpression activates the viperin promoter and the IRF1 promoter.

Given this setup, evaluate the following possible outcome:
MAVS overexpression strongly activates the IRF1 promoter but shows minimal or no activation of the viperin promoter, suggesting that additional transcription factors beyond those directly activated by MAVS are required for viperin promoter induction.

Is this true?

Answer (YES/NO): NO